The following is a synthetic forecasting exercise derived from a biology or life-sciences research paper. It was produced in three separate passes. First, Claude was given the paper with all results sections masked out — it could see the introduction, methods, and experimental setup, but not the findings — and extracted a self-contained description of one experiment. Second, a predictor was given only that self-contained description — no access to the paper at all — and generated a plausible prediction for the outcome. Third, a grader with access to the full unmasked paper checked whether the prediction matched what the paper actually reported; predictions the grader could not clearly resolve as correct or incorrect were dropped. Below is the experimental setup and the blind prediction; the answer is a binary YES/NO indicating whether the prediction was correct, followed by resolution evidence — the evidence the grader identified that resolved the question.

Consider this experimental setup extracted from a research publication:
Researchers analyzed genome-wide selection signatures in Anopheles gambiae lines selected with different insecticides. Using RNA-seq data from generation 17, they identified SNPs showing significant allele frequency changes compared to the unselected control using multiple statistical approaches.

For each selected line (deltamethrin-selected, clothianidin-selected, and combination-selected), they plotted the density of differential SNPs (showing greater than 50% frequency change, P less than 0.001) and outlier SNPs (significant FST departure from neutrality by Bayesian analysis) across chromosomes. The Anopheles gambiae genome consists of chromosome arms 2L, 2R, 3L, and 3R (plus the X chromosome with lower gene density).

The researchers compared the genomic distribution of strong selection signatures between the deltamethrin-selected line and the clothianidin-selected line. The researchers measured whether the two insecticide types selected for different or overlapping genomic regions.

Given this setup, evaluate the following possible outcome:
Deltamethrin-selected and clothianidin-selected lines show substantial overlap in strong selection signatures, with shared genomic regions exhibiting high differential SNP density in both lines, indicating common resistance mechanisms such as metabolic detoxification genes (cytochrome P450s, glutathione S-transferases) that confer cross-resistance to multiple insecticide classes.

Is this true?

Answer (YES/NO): NO